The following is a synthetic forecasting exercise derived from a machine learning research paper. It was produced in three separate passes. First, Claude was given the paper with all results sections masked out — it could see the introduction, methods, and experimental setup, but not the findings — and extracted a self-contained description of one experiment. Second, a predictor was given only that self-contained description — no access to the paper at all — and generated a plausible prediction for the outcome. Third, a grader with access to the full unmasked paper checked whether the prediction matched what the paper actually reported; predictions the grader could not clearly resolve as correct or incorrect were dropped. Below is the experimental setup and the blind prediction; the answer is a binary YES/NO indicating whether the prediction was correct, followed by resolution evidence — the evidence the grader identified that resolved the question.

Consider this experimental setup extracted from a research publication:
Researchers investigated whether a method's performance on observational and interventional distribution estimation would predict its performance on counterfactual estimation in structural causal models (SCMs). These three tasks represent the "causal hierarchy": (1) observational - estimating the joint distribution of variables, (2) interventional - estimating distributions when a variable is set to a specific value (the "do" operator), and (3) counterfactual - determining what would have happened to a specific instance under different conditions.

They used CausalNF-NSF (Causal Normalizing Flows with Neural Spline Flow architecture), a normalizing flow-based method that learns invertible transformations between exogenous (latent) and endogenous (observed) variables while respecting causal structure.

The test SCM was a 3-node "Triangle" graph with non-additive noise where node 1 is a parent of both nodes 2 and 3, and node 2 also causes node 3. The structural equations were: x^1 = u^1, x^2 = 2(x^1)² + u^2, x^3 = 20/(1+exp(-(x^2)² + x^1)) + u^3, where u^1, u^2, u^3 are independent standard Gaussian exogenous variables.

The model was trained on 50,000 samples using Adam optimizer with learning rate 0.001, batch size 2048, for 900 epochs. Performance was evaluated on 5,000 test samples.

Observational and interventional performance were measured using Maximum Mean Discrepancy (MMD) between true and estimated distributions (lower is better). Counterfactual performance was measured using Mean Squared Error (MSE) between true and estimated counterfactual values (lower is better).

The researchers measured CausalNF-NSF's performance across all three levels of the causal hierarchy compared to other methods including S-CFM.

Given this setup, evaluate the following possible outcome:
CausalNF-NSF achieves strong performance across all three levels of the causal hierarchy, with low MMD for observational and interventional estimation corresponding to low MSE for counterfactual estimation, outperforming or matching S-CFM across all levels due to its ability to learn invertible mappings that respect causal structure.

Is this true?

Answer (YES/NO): NO